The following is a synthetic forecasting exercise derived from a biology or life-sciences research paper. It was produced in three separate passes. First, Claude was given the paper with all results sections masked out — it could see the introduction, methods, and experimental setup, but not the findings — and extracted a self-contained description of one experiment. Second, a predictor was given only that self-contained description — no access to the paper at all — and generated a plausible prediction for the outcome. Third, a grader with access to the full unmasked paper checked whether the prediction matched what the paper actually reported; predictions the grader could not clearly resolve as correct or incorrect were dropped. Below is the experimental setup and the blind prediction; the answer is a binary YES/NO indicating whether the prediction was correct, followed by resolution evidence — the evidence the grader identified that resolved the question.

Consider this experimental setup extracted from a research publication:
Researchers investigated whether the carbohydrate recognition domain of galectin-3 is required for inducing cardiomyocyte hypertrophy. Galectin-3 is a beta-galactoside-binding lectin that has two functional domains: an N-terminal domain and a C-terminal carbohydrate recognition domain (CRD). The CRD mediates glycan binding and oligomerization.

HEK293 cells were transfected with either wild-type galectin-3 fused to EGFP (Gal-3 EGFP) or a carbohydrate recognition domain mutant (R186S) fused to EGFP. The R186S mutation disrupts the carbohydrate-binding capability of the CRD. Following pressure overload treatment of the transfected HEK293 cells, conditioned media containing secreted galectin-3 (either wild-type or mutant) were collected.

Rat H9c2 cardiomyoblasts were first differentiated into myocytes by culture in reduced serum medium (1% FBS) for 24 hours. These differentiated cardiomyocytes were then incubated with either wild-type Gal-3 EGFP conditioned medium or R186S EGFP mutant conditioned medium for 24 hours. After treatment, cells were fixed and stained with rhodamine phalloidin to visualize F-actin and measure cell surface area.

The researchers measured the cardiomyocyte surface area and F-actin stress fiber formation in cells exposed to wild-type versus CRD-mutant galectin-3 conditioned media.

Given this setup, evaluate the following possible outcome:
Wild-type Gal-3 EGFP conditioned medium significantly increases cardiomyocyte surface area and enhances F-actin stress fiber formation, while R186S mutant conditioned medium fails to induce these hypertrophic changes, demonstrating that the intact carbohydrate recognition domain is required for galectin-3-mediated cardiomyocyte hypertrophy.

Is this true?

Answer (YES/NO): NO